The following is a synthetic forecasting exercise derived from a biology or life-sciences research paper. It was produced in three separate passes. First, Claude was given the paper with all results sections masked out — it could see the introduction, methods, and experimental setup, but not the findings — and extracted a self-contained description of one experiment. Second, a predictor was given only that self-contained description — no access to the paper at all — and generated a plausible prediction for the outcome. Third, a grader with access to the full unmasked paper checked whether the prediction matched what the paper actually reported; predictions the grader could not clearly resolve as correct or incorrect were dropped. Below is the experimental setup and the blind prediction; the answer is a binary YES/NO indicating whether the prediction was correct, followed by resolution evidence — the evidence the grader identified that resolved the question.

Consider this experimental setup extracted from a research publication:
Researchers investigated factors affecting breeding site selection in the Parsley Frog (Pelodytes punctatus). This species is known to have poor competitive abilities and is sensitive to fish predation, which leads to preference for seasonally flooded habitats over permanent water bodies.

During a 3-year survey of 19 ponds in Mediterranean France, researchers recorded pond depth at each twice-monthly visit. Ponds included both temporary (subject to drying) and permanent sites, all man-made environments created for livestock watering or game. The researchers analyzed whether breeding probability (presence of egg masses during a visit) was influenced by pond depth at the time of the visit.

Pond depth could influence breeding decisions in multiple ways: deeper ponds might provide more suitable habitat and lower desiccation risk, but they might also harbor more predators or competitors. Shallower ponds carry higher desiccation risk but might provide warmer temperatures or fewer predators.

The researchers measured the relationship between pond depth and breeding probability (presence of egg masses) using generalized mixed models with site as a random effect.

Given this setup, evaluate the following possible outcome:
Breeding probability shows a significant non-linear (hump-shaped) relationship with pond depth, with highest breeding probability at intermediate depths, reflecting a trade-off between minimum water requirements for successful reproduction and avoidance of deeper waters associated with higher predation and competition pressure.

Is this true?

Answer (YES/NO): NO